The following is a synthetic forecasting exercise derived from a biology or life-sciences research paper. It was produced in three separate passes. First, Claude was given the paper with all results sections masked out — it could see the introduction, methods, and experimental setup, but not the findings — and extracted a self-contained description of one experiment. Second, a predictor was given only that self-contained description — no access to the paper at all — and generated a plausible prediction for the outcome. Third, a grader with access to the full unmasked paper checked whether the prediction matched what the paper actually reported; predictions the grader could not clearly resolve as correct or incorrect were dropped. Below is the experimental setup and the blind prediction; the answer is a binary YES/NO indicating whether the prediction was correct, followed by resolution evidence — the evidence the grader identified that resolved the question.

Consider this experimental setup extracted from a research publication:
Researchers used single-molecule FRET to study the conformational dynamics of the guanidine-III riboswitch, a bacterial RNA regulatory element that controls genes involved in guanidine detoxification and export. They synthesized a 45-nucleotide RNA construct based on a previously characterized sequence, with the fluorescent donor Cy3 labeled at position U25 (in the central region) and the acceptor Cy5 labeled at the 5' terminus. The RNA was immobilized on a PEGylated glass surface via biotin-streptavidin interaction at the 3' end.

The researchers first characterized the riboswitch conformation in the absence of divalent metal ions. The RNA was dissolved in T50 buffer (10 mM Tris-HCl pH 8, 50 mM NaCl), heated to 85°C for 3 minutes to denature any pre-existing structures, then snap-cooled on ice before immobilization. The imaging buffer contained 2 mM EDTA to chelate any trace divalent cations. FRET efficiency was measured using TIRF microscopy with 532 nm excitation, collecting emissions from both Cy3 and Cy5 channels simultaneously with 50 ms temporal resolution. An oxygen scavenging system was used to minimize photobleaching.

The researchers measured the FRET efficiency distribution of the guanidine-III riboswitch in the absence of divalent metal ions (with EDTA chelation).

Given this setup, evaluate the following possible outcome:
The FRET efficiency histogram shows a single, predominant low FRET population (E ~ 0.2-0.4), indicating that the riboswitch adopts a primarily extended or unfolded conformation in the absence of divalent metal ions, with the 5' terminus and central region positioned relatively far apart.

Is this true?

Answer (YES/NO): NO